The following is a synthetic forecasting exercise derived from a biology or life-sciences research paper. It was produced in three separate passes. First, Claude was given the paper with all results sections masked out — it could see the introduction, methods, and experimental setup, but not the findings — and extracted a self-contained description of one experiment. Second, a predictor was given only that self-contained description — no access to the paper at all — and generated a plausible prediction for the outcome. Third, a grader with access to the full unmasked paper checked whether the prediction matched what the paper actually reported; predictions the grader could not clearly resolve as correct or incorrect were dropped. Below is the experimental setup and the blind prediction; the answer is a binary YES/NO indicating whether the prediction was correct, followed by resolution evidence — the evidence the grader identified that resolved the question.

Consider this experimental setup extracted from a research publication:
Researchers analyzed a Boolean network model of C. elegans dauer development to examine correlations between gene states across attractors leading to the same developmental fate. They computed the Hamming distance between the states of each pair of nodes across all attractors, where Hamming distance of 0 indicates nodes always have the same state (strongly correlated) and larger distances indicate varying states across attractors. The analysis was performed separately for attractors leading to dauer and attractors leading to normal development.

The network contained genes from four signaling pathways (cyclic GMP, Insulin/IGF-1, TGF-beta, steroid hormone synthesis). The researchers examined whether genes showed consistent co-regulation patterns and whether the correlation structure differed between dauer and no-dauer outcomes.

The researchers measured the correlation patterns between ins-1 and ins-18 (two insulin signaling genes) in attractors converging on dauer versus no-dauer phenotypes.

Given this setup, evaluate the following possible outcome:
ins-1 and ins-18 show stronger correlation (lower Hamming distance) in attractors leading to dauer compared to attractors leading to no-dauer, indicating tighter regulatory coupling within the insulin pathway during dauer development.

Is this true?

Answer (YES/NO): YES